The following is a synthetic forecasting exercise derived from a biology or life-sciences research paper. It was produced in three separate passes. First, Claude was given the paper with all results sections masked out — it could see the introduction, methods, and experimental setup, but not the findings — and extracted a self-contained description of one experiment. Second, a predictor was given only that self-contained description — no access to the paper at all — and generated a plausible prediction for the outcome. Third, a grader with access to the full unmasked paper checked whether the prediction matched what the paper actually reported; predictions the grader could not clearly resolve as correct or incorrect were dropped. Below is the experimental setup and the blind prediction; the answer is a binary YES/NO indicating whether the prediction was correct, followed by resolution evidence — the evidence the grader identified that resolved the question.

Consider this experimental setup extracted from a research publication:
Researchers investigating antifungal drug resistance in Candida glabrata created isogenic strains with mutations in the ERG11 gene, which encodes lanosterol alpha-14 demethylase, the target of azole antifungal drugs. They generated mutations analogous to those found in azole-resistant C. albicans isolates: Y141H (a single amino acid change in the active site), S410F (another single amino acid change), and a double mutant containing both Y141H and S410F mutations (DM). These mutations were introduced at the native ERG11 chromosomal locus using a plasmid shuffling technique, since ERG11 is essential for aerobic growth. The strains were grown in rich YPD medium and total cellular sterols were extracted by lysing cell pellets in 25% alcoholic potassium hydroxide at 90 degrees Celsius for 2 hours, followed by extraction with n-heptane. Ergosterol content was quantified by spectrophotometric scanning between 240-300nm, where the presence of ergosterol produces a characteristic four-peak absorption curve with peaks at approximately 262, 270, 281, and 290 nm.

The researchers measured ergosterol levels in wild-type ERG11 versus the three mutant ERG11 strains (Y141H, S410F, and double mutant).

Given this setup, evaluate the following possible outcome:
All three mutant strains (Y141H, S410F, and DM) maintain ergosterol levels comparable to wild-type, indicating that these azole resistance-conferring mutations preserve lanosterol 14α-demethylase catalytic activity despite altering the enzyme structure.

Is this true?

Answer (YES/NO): NO